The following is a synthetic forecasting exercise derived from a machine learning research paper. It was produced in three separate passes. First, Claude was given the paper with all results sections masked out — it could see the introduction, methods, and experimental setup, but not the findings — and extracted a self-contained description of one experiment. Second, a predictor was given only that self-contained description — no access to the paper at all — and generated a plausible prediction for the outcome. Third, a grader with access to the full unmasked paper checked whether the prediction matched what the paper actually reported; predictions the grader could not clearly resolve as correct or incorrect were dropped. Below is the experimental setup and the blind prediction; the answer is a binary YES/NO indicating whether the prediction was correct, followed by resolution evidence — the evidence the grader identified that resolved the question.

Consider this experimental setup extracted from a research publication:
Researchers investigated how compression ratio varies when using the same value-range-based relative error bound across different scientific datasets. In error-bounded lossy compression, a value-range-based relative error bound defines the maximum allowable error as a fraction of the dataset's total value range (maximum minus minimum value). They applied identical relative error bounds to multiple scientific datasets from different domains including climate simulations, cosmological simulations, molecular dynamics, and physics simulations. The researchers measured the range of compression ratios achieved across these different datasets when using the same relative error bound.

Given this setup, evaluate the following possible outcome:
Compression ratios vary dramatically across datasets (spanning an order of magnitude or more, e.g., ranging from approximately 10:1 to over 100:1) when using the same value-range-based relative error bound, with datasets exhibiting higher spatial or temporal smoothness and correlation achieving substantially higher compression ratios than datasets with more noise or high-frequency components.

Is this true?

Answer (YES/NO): NO